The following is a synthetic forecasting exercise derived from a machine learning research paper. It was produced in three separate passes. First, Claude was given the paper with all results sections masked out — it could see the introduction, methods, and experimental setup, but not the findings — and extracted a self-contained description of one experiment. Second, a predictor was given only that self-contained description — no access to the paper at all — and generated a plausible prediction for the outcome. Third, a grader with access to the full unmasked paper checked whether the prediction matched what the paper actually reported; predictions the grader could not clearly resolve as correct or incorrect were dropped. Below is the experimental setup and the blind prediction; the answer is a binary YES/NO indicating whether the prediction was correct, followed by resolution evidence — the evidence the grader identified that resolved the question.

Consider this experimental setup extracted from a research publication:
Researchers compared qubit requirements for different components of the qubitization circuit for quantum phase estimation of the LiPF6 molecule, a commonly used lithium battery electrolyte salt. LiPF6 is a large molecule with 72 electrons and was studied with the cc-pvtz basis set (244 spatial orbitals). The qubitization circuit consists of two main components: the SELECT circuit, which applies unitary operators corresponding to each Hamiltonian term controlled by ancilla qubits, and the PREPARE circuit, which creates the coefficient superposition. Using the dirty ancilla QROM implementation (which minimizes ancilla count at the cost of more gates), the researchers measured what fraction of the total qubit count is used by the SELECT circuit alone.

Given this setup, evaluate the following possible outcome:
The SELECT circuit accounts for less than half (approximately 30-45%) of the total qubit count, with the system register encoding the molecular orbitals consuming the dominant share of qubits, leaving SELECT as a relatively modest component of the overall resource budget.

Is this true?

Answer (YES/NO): NO